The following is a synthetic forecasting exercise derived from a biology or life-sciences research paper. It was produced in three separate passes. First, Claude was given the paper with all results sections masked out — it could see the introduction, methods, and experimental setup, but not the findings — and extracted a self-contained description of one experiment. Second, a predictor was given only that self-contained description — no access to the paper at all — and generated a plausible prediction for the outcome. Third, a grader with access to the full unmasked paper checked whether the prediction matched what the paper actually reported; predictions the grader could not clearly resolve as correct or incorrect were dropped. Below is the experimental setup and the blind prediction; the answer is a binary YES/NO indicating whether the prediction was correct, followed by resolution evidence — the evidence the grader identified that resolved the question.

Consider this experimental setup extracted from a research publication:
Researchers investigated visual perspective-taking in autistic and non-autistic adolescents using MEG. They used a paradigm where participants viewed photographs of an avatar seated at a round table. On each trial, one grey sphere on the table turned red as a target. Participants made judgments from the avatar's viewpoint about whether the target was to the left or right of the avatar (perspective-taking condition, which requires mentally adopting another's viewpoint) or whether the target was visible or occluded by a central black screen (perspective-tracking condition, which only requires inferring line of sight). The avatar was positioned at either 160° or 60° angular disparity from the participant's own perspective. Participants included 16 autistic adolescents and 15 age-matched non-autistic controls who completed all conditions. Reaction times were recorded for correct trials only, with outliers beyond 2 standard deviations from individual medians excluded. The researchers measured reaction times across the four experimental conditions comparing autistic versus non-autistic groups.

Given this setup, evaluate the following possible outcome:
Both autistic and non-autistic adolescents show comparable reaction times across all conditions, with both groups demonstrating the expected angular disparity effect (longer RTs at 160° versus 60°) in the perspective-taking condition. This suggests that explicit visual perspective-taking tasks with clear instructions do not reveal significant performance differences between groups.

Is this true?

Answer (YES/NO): NO